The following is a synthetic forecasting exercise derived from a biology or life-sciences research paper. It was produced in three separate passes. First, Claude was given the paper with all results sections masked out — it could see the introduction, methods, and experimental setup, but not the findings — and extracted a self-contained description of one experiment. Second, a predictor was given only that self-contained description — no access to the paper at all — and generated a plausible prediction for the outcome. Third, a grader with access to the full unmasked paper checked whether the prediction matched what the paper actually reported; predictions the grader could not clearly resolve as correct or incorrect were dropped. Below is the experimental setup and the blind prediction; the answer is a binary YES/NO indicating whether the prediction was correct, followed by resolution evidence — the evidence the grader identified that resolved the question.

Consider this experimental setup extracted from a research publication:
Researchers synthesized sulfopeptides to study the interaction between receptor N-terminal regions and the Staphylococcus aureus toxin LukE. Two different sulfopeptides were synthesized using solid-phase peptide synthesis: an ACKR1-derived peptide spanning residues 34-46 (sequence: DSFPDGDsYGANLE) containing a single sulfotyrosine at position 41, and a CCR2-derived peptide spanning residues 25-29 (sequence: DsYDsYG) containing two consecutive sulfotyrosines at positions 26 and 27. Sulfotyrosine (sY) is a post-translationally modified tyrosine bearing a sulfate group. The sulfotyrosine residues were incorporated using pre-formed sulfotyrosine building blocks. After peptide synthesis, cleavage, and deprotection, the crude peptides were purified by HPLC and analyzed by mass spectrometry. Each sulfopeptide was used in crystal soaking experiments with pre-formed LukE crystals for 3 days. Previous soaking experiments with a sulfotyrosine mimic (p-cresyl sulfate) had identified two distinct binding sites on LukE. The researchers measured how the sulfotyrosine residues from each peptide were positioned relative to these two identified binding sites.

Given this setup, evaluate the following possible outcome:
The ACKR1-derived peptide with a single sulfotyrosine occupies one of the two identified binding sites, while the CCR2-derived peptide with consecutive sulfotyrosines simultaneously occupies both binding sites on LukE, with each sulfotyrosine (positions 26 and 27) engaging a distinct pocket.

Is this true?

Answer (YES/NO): NO